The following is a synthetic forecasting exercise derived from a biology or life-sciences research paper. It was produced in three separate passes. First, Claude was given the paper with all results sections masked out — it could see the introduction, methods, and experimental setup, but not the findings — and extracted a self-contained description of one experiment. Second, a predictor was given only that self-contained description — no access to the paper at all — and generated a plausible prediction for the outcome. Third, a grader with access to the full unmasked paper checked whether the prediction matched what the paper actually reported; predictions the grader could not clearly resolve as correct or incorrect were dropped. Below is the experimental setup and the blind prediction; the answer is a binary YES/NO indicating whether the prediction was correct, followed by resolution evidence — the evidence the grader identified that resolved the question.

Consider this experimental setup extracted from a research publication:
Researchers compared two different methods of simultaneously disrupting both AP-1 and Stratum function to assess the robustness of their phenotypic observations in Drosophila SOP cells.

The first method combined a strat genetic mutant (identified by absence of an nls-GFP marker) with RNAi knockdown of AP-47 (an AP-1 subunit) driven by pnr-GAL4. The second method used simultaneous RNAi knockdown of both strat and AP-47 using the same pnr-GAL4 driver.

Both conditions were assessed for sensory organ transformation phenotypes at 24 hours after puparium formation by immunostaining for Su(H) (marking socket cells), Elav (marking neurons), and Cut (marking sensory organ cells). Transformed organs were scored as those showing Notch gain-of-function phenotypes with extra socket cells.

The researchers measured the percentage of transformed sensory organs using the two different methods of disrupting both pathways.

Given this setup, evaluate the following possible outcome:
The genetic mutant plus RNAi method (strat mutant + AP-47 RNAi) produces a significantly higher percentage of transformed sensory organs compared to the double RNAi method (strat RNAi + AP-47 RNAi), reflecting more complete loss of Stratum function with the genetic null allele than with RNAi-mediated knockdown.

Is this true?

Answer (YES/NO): NO